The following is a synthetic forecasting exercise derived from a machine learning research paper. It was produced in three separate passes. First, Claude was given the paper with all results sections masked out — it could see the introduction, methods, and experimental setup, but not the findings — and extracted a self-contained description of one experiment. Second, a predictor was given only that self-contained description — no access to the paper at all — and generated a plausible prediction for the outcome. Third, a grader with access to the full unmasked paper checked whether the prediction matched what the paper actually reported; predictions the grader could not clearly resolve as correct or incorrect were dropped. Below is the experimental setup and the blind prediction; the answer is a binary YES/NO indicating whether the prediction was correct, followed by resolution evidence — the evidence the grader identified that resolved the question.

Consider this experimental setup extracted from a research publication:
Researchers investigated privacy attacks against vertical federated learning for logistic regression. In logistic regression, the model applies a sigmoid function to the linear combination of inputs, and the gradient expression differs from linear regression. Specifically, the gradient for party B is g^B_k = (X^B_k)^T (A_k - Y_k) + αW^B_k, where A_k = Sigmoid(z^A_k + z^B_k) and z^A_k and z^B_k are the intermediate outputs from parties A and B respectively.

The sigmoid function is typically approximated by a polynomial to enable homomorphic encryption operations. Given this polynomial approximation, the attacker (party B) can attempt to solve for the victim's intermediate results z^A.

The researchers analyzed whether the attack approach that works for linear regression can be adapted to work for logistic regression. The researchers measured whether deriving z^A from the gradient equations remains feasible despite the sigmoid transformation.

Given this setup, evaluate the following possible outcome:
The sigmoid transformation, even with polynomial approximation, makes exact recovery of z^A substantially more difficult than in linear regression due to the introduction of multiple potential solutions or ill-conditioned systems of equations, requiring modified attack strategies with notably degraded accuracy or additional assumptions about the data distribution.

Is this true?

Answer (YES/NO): NO